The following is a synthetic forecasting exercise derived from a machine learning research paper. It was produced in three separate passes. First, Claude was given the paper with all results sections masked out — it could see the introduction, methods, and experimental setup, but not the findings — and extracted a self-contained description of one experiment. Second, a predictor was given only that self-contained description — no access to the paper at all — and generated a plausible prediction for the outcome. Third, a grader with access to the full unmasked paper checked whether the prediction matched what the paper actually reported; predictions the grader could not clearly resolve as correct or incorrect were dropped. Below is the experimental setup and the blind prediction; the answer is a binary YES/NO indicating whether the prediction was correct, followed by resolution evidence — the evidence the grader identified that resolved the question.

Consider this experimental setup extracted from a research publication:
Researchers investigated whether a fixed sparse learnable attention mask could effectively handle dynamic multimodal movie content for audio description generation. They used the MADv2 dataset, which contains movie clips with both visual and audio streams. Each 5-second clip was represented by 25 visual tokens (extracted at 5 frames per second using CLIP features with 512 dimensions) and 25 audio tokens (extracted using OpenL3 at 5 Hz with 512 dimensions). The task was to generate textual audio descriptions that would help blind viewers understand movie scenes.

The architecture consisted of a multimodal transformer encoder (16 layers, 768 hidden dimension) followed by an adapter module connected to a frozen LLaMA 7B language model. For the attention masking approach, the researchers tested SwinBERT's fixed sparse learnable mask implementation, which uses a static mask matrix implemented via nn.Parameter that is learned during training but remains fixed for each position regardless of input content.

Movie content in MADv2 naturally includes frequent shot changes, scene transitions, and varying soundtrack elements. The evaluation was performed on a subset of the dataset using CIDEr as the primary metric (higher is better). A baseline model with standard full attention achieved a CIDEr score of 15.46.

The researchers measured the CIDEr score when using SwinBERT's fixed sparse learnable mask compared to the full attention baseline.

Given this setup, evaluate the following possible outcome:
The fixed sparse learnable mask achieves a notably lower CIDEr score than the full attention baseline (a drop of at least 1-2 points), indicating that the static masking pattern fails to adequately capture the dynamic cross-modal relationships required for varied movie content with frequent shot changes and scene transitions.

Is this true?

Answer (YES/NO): YES